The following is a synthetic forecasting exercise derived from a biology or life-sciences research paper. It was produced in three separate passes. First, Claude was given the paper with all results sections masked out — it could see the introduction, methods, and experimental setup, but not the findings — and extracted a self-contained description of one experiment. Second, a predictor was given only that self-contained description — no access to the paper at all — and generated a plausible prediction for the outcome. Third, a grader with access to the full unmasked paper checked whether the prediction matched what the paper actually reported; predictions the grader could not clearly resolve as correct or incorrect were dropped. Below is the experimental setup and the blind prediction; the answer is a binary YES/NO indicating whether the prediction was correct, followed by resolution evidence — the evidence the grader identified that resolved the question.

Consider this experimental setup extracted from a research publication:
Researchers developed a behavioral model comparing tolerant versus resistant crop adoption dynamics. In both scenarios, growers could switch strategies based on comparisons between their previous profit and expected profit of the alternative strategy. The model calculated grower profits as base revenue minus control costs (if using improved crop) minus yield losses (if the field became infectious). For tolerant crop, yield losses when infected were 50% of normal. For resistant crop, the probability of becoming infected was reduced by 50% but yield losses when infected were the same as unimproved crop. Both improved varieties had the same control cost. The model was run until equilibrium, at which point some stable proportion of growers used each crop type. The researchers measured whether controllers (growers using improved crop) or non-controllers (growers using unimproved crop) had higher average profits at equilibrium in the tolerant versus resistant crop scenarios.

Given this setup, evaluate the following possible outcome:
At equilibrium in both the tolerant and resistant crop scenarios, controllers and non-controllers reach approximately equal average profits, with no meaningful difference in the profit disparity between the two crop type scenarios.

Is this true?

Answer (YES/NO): NO